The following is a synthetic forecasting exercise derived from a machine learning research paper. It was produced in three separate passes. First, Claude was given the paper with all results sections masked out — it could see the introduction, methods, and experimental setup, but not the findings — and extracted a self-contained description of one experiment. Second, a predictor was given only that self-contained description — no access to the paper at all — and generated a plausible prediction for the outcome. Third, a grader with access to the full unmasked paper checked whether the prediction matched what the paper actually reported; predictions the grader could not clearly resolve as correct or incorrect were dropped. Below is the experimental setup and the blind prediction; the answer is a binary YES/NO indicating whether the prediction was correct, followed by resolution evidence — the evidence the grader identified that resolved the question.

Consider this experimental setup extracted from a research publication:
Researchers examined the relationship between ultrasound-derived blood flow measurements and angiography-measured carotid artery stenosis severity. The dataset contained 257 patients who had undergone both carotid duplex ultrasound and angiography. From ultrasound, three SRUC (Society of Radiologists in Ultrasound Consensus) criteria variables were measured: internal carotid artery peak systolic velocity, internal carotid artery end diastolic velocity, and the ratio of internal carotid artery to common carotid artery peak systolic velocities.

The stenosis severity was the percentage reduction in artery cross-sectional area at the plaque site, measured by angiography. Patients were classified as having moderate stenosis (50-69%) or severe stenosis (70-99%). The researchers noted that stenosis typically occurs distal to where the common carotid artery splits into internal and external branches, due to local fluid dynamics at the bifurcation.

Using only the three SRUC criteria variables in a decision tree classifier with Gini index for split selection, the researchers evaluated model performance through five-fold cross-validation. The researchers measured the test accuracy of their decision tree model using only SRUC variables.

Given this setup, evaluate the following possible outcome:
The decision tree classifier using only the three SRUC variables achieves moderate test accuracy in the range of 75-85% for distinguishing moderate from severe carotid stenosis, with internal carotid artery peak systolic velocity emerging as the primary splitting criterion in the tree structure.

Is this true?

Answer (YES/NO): NO